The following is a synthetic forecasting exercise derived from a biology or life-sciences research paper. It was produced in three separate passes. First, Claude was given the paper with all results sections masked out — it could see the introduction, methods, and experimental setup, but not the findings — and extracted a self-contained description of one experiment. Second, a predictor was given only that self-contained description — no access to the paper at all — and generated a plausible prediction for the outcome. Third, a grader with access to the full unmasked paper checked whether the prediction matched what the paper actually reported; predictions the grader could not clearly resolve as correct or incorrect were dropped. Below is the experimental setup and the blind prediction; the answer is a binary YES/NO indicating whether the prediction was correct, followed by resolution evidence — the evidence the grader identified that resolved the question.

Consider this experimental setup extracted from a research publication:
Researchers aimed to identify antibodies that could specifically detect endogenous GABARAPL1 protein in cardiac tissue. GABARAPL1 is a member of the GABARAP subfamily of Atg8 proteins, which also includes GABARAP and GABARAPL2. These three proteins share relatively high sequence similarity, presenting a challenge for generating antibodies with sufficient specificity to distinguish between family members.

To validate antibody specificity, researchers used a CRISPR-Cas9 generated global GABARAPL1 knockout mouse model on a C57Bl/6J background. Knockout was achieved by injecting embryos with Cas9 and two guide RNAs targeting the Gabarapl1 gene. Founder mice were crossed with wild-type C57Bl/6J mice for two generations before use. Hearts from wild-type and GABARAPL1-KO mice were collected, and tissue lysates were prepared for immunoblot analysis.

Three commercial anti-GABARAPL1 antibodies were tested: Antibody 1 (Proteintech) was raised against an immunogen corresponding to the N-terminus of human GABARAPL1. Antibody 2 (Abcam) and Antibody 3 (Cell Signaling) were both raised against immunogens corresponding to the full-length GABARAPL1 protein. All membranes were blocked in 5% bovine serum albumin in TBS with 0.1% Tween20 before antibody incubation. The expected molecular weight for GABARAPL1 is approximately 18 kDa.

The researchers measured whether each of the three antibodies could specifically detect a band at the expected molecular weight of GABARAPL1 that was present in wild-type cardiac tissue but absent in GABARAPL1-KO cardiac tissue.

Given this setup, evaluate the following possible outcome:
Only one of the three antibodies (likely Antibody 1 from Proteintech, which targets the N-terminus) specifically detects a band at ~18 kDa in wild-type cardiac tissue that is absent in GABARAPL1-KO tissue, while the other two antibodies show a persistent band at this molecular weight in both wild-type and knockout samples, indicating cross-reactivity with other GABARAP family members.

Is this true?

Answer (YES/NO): NO